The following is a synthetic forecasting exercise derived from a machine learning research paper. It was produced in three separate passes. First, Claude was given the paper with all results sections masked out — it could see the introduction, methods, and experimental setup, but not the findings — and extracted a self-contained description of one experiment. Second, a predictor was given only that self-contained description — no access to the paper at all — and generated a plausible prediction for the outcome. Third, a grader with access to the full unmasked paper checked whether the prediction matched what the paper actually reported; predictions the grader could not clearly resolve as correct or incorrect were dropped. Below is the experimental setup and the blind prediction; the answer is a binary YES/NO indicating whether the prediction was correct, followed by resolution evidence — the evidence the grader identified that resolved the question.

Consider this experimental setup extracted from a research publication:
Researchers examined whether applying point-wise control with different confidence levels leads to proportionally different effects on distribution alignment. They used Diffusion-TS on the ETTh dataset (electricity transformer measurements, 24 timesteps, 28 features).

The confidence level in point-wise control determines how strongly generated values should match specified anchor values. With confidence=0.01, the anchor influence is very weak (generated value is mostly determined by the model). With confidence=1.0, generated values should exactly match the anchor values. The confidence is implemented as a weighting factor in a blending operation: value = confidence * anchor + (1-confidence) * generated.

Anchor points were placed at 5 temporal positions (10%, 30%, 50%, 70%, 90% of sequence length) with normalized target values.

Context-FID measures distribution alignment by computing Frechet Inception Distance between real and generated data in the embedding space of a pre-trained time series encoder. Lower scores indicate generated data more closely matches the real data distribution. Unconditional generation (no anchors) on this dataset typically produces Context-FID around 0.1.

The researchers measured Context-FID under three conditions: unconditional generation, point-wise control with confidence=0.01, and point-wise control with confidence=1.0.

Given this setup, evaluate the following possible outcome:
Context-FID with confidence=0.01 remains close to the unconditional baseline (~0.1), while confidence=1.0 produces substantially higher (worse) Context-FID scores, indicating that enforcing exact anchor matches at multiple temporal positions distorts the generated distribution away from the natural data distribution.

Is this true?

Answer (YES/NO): NO